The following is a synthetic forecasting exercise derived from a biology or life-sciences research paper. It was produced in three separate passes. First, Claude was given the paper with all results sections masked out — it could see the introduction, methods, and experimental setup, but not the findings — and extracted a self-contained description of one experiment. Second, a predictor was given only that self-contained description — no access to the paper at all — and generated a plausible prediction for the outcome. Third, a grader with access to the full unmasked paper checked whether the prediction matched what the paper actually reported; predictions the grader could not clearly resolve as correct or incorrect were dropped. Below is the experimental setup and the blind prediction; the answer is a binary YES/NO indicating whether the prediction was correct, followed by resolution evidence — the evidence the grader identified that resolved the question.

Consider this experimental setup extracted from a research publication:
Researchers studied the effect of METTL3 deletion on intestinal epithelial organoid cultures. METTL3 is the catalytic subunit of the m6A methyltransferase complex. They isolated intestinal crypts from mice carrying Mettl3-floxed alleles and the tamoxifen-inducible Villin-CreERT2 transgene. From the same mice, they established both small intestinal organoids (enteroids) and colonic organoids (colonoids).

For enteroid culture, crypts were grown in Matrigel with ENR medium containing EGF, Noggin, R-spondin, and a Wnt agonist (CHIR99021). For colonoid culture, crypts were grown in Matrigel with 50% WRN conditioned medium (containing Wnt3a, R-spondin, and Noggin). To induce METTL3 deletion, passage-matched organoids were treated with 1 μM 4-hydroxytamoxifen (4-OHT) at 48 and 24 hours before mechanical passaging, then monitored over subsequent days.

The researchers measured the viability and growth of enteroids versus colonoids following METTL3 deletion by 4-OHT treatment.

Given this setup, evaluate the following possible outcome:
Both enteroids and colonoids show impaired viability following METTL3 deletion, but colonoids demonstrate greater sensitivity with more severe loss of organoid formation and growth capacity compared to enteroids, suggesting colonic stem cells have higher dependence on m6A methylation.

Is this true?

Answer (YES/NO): NO